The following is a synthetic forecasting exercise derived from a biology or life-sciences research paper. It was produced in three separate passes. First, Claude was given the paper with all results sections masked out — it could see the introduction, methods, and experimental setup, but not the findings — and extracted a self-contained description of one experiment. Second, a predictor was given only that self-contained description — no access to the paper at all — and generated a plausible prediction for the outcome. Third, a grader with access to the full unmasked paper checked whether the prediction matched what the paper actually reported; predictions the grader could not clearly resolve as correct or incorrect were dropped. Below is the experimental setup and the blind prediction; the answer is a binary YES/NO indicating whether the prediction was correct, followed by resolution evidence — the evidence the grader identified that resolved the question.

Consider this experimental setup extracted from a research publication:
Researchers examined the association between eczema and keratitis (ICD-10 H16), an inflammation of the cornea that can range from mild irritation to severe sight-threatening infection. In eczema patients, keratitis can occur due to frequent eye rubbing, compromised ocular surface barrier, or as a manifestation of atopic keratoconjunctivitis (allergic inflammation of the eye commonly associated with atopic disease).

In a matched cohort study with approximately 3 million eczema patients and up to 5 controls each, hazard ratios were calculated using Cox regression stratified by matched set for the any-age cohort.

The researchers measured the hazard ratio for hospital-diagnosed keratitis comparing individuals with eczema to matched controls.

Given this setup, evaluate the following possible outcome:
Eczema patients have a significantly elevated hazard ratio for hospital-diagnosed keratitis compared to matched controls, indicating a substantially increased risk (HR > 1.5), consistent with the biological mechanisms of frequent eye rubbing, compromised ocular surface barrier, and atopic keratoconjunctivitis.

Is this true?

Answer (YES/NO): YES